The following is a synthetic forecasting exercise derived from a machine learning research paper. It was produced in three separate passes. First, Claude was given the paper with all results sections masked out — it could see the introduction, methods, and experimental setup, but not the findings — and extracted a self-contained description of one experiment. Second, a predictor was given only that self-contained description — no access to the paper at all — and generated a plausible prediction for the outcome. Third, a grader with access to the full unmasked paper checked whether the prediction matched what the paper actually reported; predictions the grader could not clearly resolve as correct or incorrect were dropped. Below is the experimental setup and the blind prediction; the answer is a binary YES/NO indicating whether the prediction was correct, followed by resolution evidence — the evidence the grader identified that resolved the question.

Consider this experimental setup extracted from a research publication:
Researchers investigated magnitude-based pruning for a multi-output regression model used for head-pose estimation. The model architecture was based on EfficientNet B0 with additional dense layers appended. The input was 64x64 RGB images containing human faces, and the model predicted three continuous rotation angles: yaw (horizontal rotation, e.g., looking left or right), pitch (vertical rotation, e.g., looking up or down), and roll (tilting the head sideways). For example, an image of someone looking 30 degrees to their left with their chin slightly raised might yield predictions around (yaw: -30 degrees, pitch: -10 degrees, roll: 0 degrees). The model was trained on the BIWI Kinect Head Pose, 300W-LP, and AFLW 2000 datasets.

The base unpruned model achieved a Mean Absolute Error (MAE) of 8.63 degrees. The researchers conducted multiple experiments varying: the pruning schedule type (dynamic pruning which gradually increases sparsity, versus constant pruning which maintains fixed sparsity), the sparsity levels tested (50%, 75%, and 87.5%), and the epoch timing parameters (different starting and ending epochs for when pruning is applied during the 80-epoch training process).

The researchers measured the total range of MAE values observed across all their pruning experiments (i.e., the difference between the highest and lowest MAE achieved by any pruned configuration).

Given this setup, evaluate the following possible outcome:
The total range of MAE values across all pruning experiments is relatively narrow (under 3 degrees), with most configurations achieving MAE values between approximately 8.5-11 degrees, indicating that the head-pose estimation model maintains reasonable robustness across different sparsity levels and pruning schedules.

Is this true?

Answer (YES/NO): NO